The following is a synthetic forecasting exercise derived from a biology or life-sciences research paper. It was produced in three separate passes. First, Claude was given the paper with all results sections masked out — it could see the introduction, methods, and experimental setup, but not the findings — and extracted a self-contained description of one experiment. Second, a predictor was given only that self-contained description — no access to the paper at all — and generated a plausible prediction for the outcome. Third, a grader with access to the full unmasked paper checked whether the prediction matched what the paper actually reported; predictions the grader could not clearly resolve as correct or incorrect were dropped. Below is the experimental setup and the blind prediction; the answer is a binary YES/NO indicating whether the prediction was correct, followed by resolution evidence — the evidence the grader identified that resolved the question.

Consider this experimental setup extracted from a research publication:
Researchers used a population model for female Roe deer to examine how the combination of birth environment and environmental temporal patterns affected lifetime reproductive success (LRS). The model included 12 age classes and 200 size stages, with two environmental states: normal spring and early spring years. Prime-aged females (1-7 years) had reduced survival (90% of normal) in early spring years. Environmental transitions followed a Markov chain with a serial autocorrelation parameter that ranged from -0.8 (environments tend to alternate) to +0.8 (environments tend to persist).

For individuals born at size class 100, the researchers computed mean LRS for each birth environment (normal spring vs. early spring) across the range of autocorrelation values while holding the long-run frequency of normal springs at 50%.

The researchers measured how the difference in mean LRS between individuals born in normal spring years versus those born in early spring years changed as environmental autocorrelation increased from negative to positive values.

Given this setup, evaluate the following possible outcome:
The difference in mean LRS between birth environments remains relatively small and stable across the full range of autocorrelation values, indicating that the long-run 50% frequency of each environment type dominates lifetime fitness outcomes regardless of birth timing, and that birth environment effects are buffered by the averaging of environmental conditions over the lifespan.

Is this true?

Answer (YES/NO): NO